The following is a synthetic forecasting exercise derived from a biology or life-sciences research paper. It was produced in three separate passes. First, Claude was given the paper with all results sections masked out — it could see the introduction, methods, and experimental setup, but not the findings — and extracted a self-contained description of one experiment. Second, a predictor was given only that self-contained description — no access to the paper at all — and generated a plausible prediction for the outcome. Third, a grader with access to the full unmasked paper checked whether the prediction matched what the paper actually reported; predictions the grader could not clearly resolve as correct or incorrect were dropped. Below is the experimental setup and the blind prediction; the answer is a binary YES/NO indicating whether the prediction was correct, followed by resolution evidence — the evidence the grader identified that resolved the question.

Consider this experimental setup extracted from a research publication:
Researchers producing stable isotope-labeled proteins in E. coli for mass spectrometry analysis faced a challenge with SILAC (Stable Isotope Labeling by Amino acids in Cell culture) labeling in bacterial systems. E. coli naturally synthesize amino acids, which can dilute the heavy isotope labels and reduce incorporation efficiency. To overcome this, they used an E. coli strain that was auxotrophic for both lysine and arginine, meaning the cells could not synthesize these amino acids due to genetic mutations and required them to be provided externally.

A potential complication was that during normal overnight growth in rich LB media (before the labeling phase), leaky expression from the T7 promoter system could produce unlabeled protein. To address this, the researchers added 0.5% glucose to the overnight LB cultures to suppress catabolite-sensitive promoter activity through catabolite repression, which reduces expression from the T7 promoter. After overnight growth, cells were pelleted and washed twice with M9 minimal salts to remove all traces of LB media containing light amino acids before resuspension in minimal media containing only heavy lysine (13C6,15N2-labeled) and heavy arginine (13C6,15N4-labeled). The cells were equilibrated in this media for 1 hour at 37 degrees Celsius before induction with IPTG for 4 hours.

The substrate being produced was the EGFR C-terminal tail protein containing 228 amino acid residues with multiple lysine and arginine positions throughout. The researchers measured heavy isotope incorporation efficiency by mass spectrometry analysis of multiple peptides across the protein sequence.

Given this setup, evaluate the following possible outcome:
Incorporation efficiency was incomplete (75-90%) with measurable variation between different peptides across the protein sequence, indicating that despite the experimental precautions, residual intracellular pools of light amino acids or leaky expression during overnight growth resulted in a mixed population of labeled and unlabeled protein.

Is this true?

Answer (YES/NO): NO